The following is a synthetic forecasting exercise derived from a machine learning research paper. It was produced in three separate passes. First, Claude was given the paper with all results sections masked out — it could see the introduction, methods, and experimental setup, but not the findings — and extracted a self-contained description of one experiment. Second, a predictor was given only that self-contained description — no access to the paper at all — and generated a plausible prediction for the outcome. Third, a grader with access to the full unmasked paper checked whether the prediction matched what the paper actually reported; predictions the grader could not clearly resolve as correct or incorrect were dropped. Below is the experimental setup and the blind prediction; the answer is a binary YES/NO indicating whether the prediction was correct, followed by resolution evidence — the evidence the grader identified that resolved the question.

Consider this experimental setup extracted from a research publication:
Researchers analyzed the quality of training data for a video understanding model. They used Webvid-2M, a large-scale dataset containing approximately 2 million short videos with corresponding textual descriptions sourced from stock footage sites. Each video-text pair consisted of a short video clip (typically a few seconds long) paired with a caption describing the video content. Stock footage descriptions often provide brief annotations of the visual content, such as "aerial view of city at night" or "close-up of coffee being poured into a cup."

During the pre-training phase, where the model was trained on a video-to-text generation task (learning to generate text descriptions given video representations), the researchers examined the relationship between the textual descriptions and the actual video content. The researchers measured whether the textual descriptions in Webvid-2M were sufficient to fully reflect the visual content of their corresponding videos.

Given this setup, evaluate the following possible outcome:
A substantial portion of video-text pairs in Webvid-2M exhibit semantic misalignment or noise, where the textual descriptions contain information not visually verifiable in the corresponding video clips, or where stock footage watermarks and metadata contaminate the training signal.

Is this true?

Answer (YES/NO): NO